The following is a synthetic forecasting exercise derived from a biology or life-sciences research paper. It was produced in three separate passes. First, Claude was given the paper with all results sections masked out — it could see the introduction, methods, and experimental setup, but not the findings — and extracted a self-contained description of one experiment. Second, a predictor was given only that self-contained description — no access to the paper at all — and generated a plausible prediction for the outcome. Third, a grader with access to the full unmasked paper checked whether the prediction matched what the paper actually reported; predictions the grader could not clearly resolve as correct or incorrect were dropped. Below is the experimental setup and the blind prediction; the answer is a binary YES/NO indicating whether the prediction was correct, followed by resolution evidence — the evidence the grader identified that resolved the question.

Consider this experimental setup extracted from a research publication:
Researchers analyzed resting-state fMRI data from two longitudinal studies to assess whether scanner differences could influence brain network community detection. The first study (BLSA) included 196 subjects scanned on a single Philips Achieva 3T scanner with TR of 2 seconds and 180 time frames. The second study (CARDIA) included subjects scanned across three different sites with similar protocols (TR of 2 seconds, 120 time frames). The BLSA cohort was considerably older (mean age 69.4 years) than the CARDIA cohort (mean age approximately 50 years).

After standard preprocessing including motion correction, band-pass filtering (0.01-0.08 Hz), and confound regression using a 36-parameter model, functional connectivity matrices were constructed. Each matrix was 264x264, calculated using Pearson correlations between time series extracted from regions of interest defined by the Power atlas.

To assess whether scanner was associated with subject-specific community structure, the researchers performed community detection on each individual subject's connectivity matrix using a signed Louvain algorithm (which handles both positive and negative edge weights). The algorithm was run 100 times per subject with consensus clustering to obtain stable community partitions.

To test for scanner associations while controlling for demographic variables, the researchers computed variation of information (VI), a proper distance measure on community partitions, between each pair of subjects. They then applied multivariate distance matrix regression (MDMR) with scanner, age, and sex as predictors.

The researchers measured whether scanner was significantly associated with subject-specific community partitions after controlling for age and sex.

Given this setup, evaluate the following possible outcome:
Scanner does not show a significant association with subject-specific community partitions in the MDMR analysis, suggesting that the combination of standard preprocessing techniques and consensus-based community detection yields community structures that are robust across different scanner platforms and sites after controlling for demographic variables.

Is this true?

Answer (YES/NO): NO